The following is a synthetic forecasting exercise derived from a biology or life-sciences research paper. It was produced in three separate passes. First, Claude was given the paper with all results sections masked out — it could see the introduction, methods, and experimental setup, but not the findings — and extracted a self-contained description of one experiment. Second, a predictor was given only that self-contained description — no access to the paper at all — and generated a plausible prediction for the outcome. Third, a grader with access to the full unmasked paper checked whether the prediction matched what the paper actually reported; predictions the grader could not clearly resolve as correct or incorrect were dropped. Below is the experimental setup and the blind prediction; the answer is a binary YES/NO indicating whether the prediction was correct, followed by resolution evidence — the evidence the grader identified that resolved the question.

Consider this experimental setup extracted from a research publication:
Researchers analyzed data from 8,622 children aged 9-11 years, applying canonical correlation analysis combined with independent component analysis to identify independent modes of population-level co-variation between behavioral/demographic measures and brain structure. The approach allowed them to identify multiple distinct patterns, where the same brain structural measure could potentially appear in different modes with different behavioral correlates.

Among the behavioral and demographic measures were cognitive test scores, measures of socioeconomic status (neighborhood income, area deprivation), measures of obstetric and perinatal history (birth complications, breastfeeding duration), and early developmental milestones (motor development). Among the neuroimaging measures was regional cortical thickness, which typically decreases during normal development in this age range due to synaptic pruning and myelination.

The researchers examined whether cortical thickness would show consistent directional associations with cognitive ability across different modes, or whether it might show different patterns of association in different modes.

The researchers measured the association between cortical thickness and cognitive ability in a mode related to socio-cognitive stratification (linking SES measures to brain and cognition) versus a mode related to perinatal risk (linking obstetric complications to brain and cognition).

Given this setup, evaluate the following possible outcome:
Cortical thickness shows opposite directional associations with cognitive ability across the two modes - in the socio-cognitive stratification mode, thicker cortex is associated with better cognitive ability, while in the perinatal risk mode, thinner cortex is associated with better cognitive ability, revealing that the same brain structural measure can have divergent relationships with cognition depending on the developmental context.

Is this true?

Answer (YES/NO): YES